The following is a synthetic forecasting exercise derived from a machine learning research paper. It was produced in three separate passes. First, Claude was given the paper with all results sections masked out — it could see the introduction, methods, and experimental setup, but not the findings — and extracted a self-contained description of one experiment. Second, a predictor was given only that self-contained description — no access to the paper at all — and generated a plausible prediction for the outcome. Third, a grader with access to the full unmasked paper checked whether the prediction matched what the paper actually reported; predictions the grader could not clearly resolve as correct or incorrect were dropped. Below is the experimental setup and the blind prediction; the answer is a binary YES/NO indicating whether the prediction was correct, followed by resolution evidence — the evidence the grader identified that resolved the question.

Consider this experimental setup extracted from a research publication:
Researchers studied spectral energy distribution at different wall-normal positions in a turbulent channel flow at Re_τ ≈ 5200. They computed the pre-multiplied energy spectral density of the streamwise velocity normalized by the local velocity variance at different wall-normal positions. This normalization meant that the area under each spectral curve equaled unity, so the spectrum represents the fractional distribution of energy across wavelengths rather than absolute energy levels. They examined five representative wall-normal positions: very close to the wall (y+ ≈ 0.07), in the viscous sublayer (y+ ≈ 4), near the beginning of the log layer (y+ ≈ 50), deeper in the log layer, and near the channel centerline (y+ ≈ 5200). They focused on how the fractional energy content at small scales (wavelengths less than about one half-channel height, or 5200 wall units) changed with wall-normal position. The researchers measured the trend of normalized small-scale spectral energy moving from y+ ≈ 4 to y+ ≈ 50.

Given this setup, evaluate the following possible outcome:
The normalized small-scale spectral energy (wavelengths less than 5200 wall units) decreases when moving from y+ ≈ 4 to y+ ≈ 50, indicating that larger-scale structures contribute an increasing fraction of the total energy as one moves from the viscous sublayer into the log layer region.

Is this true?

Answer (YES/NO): NO